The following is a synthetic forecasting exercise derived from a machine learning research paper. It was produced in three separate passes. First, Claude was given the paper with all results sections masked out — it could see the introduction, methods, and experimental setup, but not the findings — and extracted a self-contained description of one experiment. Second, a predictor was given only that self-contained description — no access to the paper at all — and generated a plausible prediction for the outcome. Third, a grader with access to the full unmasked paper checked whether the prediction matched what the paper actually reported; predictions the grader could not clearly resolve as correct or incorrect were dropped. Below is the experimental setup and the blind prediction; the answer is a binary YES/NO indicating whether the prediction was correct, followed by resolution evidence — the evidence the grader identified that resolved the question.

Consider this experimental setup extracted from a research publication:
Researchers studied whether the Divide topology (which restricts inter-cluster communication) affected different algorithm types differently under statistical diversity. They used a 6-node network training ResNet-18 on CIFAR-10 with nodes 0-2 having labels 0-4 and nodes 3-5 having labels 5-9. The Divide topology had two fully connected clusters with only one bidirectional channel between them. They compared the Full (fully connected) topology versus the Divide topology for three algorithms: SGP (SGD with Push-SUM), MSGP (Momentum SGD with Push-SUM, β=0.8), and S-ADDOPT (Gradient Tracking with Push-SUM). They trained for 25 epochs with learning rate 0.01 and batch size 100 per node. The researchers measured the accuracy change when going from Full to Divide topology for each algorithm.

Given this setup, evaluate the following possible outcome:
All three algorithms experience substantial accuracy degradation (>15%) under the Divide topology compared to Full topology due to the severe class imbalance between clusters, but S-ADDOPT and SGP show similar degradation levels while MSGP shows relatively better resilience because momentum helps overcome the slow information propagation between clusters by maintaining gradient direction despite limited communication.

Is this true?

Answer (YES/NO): NO